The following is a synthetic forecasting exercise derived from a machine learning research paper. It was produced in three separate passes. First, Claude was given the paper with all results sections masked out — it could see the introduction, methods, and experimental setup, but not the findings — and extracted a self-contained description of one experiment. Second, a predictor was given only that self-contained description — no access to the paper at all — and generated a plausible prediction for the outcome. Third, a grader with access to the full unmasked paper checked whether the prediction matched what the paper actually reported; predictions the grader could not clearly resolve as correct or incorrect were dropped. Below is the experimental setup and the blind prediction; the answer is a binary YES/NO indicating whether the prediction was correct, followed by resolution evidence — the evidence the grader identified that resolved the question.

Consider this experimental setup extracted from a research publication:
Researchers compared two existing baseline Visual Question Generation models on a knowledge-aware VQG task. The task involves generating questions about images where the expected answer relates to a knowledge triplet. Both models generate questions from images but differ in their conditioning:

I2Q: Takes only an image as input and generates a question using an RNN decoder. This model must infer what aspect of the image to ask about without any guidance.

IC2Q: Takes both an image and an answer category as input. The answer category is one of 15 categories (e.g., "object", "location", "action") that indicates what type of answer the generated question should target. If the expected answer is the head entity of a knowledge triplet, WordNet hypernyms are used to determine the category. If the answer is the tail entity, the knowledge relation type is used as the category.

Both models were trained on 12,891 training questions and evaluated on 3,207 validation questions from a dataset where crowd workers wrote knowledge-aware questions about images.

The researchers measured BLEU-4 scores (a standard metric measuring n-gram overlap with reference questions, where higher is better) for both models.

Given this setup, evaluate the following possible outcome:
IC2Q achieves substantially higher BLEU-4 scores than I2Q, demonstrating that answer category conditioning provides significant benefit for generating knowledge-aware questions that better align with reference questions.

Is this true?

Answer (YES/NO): NO